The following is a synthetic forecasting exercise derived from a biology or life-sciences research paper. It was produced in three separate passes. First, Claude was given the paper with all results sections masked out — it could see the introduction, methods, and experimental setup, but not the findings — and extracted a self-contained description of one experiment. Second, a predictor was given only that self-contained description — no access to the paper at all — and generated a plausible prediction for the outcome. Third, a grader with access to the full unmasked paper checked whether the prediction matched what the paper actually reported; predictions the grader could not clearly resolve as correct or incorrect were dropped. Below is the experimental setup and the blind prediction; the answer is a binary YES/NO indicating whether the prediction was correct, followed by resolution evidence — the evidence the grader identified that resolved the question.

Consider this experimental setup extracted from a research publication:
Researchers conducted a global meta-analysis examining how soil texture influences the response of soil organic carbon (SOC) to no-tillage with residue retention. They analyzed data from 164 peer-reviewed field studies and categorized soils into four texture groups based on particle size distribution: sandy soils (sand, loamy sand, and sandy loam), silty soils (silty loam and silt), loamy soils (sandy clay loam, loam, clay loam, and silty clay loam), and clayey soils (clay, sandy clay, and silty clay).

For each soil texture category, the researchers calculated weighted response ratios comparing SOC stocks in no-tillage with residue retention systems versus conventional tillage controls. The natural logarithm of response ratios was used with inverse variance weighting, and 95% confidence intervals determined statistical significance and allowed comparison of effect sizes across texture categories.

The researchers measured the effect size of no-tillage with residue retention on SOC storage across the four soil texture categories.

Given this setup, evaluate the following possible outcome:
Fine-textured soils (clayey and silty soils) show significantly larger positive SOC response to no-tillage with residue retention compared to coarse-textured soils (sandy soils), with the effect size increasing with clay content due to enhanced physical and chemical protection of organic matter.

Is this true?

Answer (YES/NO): NO